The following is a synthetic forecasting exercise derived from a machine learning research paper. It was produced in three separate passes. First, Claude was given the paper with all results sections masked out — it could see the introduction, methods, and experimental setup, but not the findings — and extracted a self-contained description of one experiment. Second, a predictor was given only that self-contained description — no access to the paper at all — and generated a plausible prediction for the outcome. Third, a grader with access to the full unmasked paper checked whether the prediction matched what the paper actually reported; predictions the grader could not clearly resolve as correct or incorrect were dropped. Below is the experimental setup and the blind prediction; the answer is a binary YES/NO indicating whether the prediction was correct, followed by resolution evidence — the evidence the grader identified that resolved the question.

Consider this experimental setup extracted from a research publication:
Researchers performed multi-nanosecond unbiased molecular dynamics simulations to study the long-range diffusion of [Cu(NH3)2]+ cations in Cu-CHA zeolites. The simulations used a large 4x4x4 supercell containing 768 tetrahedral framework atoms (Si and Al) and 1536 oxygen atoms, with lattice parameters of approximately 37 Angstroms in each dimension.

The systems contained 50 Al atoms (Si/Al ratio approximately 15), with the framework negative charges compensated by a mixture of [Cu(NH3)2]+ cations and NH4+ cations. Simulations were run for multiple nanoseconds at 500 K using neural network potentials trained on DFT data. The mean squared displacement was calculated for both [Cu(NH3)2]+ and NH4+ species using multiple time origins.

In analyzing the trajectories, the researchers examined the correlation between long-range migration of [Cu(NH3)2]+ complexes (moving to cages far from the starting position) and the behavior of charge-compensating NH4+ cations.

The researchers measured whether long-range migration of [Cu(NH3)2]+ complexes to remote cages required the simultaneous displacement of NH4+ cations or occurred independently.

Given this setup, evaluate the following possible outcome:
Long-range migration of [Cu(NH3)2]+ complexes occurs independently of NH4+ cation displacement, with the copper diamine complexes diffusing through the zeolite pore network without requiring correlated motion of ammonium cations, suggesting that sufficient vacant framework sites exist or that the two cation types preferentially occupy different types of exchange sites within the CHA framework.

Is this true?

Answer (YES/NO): NO